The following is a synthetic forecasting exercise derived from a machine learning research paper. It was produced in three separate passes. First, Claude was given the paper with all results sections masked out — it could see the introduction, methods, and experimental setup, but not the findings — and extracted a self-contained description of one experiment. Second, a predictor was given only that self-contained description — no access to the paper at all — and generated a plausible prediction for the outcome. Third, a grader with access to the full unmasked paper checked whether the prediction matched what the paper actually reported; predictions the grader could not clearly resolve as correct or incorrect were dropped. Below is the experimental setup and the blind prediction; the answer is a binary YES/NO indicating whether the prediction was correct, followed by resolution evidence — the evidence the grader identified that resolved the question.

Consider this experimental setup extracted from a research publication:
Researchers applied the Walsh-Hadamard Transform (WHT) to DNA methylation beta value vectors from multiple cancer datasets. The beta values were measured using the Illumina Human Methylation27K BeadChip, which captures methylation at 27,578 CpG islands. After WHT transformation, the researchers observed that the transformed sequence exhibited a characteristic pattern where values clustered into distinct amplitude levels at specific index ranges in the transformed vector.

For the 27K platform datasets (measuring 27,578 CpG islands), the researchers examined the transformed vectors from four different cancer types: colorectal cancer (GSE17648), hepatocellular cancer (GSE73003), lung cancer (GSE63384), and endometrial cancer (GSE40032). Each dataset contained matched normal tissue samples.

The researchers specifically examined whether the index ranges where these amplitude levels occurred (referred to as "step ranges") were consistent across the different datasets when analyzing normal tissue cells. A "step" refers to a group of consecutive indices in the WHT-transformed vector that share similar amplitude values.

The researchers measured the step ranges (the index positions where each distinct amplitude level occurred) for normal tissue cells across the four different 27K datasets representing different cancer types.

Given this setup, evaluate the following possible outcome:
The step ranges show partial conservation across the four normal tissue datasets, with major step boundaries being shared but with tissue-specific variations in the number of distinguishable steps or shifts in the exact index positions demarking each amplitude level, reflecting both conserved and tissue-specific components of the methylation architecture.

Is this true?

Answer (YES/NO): NO